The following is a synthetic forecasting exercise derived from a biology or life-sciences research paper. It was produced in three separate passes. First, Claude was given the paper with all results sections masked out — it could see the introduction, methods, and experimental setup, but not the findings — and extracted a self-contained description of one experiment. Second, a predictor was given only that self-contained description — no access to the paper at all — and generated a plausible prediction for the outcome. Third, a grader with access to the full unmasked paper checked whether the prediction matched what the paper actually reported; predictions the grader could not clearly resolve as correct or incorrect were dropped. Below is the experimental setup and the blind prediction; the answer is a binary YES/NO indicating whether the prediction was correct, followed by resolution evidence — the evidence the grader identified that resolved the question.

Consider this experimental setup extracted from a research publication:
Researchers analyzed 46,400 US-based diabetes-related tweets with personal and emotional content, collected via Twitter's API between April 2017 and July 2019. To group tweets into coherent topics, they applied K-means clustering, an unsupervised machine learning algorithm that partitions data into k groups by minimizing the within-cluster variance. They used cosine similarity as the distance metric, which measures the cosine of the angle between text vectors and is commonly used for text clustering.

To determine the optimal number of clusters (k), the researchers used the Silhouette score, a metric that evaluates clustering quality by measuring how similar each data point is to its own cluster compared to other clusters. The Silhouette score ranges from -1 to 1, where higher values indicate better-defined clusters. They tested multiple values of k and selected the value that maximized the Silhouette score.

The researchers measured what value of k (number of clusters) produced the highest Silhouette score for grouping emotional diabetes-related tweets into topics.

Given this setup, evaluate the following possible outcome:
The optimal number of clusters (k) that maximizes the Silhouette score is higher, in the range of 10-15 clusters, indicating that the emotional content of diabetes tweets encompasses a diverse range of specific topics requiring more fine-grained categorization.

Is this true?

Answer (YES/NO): NO